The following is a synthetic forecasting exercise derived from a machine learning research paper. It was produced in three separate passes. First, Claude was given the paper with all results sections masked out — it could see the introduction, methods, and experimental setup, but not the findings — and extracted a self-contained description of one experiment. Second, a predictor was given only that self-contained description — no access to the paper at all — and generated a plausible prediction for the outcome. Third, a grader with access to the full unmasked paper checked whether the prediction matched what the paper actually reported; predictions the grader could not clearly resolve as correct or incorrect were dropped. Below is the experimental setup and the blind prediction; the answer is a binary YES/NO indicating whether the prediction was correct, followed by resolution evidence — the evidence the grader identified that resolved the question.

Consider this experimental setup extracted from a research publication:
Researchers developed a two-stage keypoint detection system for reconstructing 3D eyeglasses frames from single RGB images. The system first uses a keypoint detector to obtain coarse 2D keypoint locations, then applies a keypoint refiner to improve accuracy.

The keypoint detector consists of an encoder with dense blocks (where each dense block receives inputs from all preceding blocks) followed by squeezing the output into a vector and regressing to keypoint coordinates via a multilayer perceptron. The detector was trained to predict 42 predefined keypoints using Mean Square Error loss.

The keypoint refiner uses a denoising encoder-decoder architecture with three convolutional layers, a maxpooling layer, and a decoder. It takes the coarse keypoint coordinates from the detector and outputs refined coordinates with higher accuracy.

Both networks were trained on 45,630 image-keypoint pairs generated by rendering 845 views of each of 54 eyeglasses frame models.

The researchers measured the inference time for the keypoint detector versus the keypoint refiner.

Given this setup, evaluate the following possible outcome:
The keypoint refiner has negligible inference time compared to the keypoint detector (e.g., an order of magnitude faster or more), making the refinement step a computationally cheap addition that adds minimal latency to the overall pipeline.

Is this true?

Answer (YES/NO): YES